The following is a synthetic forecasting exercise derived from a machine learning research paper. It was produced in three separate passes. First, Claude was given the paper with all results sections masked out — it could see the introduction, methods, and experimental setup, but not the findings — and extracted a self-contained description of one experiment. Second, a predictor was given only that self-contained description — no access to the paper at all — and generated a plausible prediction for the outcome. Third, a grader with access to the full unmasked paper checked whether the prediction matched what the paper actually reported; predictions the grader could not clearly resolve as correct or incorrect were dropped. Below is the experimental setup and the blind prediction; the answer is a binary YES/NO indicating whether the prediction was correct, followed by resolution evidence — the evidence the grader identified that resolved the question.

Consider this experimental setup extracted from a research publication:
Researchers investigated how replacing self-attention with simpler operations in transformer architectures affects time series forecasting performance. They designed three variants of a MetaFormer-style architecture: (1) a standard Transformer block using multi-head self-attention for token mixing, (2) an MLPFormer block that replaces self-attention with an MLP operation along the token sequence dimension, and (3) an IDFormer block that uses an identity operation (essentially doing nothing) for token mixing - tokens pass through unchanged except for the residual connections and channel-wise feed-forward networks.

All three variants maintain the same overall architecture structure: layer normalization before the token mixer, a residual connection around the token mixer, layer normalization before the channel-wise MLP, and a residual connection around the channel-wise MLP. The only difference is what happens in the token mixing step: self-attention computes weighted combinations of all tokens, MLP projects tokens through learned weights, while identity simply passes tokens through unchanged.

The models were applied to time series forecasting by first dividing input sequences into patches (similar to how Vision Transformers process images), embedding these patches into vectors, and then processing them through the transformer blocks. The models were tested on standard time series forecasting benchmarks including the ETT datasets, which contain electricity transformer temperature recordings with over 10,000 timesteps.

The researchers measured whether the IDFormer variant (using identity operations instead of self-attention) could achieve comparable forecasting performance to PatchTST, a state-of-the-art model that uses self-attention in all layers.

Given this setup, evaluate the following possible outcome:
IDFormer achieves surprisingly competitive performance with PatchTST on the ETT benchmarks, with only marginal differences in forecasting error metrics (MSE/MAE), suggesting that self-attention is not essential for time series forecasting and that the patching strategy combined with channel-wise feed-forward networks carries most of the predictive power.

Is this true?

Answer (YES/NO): YES